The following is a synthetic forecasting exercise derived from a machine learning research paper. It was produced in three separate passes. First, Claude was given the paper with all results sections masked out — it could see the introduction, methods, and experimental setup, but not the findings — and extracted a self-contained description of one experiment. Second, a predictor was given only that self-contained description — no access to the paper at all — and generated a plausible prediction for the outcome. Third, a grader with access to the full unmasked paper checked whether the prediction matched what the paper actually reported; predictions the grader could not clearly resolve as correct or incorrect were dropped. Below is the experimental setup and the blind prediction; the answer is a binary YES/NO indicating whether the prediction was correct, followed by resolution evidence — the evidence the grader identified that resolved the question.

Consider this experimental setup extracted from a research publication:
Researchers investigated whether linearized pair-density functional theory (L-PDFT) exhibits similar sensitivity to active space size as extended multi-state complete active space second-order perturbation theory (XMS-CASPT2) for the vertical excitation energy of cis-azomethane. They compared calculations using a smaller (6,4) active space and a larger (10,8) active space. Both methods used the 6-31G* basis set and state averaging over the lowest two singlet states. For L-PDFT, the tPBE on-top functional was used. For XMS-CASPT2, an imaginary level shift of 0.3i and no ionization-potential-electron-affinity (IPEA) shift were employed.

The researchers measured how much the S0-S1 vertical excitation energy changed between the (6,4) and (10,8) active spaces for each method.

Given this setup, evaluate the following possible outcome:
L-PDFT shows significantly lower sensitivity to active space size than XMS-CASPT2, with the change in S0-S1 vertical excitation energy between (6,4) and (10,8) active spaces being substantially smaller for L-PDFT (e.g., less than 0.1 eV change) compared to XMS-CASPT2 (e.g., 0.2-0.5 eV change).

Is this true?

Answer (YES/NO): NO